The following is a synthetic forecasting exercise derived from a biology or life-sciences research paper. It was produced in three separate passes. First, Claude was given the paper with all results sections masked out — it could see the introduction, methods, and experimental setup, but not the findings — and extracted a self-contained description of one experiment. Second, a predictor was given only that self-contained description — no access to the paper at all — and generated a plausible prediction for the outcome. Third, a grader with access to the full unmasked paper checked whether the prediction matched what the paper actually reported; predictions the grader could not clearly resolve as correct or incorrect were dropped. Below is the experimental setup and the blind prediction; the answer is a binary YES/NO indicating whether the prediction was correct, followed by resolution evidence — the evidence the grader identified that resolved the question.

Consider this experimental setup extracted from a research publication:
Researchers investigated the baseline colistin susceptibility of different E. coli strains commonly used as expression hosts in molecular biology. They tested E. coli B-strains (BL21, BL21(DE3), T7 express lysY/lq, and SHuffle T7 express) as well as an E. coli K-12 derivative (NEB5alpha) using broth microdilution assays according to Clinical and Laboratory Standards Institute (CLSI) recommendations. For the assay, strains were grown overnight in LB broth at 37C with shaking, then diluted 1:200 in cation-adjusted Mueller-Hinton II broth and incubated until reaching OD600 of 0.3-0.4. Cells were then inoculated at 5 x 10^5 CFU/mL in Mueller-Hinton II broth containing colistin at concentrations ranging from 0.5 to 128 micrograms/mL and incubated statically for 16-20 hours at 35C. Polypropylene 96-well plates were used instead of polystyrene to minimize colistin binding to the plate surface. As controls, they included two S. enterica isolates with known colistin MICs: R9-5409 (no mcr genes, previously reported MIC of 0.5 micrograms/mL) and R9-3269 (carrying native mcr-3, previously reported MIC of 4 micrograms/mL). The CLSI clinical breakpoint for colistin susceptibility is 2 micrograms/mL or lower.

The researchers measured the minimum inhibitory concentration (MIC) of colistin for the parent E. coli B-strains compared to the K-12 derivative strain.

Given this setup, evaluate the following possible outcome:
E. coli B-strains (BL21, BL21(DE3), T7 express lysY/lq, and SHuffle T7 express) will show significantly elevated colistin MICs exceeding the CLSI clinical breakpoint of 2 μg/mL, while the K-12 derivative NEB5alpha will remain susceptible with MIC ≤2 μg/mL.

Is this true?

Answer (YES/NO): YES